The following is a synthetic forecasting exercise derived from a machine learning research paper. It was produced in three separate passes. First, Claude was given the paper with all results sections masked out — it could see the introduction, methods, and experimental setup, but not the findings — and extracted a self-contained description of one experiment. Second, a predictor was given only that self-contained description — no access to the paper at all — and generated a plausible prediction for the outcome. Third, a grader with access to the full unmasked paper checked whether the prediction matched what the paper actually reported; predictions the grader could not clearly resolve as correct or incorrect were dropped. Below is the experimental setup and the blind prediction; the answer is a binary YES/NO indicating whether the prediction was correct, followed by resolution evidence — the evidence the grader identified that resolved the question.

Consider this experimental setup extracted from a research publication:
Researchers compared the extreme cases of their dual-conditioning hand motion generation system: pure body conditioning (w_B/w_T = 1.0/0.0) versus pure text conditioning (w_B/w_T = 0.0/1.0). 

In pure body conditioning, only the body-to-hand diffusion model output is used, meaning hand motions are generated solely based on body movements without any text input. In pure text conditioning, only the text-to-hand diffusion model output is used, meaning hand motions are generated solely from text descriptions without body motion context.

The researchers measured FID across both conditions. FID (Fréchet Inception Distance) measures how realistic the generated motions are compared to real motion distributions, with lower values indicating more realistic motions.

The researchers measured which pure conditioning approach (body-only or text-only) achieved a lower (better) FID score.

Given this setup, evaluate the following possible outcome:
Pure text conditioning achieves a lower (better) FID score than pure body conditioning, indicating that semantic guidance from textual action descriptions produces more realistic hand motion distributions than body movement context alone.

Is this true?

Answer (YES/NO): NO